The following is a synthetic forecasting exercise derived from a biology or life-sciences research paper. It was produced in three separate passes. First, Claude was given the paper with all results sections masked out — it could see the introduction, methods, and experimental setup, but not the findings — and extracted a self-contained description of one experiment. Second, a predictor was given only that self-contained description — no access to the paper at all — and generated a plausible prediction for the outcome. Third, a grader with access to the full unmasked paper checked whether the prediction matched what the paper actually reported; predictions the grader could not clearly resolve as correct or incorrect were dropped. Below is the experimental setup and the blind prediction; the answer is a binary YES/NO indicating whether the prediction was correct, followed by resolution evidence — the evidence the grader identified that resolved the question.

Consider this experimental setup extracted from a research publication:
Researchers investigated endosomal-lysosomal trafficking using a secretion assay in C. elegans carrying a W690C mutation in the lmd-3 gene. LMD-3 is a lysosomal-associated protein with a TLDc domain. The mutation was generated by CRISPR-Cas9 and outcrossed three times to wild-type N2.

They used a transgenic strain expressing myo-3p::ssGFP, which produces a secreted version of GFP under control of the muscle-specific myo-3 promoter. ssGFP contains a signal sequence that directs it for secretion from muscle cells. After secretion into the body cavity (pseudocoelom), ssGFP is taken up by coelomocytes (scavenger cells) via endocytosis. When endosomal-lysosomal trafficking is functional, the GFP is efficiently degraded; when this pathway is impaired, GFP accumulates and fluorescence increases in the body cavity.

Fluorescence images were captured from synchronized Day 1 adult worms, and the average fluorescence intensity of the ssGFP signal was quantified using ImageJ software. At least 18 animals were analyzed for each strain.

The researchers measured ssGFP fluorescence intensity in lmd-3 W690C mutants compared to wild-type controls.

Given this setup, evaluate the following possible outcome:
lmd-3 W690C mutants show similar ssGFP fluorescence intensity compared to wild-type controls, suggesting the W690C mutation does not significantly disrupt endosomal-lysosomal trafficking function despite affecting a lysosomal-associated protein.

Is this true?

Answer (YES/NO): NO